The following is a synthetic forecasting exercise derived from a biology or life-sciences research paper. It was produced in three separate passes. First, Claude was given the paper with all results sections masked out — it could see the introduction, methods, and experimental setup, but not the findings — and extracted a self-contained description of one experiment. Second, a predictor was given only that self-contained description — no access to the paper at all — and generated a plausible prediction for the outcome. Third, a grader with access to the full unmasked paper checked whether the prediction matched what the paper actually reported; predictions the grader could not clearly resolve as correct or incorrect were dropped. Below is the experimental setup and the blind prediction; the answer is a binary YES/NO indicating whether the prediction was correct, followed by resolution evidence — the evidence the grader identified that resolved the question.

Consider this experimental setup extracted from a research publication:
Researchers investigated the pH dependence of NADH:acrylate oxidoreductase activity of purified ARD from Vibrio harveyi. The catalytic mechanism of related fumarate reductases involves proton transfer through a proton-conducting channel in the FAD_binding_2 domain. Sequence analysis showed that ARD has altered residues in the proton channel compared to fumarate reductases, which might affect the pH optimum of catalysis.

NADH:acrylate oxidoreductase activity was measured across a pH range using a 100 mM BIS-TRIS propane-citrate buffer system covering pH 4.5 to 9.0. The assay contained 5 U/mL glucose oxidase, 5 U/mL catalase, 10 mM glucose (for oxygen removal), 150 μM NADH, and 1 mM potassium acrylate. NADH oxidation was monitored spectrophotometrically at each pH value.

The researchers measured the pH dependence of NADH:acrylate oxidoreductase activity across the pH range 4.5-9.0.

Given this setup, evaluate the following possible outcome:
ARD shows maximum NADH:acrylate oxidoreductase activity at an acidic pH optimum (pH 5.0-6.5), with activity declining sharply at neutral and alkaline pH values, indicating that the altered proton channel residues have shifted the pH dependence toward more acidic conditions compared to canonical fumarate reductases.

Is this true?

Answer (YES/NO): NO